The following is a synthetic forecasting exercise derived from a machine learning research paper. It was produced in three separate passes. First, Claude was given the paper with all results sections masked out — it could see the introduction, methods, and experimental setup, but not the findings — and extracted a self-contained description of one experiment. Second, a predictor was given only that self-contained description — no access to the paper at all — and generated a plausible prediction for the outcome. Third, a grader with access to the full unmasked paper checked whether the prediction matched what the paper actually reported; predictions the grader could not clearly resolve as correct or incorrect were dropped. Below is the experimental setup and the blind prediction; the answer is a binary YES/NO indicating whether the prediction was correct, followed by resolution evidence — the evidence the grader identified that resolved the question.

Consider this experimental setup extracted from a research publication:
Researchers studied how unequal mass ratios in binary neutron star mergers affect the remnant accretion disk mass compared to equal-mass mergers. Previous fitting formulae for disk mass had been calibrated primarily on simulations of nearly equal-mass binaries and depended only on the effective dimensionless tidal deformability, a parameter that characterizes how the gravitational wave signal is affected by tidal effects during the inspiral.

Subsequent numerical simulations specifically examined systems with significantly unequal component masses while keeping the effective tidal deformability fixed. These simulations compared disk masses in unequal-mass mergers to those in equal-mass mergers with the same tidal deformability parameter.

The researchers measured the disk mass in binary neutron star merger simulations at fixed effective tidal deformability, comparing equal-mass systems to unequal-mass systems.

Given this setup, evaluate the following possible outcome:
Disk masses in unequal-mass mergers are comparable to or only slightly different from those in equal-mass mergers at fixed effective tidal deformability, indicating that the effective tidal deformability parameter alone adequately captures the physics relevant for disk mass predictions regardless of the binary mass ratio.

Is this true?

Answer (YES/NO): NO